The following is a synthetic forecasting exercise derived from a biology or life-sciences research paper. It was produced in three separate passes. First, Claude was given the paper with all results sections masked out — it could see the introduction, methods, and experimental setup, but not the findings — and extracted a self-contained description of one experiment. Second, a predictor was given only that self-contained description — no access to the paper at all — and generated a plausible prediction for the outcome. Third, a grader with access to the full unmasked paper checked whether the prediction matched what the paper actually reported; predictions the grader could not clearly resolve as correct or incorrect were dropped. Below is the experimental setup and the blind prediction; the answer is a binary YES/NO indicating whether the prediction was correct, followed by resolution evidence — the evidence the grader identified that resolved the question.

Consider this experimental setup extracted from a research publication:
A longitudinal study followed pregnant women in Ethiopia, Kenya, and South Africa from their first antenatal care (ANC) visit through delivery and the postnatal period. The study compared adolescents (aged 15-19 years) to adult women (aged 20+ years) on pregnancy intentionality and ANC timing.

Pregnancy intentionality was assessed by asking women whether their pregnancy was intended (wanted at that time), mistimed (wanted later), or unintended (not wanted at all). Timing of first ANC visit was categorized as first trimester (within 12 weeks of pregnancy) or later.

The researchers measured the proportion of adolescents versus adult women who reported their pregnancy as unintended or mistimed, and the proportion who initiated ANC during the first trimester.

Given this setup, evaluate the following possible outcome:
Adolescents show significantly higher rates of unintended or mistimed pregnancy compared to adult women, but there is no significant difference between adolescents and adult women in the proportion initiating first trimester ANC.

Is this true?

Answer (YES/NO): NO